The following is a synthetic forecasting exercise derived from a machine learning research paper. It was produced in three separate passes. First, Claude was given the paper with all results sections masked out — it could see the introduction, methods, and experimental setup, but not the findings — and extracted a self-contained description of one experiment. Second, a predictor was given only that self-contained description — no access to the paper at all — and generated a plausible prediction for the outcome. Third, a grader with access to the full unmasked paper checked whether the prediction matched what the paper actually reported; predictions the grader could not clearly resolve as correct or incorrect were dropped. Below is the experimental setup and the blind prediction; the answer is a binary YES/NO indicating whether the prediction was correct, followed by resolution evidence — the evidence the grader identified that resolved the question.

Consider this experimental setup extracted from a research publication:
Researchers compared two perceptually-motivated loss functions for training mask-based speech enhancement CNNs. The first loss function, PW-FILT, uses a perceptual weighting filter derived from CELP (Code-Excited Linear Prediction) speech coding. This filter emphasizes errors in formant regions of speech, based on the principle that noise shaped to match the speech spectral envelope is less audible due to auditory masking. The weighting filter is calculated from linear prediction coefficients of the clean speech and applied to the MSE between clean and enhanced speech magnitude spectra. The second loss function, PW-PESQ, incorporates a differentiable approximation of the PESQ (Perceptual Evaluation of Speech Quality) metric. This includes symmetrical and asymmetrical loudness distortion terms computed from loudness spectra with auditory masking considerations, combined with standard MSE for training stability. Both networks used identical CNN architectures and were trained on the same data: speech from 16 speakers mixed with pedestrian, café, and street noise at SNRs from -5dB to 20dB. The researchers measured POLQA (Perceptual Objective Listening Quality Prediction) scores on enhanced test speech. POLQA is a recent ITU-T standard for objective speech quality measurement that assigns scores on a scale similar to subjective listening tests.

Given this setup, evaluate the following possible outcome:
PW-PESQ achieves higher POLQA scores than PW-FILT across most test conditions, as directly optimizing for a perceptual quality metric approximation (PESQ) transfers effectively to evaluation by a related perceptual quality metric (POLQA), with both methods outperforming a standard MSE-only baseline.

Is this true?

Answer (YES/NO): NO